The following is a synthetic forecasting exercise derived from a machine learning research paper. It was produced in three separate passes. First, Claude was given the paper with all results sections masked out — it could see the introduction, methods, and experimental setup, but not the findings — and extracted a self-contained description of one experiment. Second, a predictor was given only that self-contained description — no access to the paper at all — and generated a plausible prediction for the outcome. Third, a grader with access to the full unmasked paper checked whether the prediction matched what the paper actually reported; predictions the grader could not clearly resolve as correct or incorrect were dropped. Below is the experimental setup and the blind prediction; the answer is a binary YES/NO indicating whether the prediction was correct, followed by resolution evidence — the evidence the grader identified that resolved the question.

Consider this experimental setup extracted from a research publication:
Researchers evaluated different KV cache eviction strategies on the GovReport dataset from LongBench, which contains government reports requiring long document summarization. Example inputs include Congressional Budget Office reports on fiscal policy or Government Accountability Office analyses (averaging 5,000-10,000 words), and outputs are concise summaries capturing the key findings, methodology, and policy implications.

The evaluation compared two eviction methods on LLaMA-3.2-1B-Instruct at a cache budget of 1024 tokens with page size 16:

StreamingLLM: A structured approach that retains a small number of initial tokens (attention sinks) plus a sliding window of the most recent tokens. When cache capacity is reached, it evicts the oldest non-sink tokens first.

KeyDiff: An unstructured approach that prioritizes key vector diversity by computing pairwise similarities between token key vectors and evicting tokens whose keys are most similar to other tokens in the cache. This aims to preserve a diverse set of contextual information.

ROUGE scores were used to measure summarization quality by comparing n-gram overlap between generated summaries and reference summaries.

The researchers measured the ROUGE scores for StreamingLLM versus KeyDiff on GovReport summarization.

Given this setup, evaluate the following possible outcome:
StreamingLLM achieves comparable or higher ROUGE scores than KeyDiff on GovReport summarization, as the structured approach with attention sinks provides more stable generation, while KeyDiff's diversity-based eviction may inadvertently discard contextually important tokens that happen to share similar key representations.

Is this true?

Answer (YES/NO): YES